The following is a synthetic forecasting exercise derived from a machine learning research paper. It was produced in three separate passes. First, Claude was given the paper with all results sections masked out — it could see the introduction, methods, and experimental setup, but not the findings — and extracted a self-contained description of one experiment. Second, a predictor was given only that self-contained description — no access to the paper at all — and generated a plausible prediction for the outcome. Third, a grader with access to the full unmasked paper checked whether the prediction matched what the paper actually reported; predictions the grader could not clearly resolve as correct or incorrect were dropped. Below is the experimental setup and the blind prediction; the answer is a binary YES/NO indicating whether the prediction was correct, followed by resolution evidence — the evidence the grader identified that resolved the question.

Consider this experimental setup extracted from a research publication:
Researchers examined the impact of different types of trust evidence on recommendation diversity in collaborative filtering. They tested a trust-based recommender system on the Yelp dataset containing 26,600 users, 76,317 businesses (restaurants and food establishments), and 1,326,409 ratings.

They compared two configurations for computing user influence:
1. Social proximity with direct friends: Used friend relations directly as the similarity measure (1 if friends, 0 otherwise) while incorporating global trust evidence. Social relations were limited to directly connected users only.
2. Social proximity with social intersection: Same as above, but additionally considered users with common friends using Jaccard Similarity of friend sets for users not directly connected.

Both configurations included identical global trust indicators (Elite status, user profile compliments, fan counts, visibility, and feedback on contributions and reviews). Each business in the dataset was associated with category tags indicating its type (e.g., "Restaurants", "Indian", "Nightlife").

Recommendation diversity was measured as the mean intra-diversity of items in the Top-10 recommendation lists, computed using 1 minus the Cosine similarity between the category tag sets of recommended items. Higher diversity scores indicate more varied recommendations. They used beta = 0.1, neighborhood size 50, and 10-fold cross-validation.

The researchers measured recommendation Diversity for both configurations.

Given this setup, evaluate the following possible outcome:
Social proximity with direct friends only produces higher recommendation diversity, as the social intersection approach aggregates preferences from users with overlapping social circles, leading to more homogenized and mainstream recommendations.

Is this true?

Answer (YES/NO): YES